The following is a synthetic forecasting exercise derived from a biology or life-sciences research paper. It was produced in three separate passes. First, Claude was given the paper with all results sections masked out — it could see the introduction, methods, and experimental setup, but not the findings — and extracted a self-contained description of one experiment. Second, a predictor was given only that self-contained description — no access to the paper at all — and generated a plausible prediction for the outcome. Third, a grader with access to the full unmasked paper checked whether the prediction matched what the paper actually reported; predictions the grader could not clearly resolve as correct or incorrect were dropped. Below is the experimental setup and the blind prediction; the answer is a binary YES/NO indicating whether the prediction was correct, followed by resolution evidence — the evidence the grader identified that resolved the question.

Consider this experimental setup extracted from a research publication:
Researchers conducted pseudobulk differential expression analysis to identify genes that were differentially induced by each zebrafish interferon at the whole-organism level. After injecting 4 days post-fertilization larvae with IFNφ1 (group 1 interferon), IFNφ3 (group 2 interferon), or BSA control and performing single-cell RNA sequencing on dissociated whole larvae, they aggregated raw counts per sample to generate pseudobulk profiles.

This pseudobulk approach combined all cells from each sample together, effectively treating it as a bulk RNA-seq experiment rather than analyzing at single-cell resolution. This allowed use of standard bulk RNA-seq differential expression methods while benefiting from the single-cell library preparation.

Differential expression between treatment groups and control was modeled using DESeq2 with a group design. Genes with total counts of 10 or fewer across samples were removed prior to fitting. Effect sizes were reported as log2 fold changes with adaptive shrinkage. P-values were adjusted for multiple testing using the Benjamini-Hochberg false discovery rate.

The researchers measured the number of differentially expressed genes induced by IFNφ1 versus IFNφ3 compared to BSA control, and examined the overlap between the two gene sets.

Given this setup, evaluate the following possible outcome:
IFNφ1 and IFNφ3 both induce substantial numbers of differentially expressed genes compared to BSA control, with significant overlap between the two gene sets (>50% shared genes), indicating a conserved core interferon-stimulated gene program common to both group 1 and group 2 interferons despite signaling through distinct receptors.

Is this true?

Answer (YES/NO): YES